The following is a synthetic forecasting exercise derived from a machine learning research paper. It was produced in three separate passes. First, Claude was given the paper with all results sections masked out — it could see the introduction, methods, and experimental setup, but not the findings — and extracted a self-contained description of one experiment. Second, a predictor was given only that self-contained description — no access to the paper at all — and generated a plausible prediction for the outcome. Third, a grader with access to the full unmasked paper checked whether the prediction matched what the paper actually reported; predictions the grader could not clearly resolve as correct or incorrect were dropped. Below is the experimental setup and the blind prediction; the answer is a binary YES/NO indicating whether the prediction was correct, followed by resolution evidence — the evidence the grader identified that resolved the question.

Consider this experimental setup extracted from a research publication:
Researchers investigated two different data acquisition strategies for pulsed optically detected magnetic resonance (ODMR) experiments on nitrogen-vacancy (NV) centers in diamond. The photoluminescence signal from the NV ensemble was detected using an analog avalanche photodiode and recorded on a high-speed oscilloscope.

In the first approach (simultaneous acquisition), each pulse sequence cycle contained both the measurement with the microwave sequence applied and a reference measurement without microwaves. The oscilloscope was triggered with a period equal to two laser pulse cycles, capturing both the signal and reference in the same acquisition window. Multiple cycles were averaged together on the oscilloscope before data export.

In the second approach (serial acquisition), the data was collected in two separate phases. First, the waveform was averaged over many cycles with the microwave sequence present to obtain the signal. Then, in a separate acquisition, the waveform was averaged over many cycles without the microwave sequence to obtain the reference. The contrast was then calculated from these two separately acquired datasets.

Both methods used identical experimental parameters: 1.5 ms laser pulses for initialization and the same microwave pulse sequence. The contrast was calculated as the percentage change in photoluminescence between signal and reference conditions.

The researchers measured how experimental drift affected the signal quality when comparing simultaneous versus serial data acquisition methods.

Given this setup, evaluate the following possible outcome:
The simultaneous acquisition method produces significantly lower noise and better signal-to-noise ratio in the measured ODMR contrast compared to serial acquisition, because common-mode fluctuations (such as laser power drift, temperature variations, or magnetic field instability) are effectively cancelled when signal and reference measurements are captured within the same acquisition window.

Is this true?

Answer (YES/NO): YES